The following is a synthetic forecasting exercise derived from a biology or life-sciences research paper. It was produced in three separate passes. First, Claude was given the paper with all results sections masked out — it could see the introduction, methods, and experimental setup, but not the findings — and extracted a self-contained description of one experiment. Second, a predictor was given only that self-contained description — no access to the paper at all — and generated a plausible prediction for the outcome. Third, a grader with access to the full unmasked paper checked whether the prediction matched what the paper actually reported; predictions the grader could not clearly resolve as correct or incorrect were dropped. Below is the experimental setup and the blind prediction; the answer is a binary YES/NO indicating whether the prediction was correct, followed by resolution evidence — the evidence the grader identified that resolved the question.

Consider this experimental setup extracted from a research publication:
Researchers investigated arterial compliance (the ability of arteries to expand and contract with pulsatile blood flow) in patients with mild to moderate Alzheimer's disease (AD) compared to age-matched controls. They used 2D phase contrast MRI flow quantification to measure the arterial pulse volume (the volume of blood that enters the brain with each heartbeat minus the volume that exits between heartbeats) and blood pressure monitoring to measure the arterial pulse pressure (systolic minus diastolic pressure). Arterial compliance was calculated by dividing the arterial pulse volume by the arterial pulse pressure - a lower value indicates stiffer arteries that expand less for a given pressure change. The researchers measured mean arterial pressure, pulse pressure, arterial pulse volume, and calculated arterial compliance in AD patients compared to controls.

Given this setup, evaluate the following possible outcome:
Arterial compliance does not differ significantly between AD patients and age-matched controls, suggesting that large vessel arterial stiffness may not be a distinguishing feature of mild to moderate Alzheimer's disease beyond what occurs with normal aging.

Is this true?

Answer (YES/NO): NO